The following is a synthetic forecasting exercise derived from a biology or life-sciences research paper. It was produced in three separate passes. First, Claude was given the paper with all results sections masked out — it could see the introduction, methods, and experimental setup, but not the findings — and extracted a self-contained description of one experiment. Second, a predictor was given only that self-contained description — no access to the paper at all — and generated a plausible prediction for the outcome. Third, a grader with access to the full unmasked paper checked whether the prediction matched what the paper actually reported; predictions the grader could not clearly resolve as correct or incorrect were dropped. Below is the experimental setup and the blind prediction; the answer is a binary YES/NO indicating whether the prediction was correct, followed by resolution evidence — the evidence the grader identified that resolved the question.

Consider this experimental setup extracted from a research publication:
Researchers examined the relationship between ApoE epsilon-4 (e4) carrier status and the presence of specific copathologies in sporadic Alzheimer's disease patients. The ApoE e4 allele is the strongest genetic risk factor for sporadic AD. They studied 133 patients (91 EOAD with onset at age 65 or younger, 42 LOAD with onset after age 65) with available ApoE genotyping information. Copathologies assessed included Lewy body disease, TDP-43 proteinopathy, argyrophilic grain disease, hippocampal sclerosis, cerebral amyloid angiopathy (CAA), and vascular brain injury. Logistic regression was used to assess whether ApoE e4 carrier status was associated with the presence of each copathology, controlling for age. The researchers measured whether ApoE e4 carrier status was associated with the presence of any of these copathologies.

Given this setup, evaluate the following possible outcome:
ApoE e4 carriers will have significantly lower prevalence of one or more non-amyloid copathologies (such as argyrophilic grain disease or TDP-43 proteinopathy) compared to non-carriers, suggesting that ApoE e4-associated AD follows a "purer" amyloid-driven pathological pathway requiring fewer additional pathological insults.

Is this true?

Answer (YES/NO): NO